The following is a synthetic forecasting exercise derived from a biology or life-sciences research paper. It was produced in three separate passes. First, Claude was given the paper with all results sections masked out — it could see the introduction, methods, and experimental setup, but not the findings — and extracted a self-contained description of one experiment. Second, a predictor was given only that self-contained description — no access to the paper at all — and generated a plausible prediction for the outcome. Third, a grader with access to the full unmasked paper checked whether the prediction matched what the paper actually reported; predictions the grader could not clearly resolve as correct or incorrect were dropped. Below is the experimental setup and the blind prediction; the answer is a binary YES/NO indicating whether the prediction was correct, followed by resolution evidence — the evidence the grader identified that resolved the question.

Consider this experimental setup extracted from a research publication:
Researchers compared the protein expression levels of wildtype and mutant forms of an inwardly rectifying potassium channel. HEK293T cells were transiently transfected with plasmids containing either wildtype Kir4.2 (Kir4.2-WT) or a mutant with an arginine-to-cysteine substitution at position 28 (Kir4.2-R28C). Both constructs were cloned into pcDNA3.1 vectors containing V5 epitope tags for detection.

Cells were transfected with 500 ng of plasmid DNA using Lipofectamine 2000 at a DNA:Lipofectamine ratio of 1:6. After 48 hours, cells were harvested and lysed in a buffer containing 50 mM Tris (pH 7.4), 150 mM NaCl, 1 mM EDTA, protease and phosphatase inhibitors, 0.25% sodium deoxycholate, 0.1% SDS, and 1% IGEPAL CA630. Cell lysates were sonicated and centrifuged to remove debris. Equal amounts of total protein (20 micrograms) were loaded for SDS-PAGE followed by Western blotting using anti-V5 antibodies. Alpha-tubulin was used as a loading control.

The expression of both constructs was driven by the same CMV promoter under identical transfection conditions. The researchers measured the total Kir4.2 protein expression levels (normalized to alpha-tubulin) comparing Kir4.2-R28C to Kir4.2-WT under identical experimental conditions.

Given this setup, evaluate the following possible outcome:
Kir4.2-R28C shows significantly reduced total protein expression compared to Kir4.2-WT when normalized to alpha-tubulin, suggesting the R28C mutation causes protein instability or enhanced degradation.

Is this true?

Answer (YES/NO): YES